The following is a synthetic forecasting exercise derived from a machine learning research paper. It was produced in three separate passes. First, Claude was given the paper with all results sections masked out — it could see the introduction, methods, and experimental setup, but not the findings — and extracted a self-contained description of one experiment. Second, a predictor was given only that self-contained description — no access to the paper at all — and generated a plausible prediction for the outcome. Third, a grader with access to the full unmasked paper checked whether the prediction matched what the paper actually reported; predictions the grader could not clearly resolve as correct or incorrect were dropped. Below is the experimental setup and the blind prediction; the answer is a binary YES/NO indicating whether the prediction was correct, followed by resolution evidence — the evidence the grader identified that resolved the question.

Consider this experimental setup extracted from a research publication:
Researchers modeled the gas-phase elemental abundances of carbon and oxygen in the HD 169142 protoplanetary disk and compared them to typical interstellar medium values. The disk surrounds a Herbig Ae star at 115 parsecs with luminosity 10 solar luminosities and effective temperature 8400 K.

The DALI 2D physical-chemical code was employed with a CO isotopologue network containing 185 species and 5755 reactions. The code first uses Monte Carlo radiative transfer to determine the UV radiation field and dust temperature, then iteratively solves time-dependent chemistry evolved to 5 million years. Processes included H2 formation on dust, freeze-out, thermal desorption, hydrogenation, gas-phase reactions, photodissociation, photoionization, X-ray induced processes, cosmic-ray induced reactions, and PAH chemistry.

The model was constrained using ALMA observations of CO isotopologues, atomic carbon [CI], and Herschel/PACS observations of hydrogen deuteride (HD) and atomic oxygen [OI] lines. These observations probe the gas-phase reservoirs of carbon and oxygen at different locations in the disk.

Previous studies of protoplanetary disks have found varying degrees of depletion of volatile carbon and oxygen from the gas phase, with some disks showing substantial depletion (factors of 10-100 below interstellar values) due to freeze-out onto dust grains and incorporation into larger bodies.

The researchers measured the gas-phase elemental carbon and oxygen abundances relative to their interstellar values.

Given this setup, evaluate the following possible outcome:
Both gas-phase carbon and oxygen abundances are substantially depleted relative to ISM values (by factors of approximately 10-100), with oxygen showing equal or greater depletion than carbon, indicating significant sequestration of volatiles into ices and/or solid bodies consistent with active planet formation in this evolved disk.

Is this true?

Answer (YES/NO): NO